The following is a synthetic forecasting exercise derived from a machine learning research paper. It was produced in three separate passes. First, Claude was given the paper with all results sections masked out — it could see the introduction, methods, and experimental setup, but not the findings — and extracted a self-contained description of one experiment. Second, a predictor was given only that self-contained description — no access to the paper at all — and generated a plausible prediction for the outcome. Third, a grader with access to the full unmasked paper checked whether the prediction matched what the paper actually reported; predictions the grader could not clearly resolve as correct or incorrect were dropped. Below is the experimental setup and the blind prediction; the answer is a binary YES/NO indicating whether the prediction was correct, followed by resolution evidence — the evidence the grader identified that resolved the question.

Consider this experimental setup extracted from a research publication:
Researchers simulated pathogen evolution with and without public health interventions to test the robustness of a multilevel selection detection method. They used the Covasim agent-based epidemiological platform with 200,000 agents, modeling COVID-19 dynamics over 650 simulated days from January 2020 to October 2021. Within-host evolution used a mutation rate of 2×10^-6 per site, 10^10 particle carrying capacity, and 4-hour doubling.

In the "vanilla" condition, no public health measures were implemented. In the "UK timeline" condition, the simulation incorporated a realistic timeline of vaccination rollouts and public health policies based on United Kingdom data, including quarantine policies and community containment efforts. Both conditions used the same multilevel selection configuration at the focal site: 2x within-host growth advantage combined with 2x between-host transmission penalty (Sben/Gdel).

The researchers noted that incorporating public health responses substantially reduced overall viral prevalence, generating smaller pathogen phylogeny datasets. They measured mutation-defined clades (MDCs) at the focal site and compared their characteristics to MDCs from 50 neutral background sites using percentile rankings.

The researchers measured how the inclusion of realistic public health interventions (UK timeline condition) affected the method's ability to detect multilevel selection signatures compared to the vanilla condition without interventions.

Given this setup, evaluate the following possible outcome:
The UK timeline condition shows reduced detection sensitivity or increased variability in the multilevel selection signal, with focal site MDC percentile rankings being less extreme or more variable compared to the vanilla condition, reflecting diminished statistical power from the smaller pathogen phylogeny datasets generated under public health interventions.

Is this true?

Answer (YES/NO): NO